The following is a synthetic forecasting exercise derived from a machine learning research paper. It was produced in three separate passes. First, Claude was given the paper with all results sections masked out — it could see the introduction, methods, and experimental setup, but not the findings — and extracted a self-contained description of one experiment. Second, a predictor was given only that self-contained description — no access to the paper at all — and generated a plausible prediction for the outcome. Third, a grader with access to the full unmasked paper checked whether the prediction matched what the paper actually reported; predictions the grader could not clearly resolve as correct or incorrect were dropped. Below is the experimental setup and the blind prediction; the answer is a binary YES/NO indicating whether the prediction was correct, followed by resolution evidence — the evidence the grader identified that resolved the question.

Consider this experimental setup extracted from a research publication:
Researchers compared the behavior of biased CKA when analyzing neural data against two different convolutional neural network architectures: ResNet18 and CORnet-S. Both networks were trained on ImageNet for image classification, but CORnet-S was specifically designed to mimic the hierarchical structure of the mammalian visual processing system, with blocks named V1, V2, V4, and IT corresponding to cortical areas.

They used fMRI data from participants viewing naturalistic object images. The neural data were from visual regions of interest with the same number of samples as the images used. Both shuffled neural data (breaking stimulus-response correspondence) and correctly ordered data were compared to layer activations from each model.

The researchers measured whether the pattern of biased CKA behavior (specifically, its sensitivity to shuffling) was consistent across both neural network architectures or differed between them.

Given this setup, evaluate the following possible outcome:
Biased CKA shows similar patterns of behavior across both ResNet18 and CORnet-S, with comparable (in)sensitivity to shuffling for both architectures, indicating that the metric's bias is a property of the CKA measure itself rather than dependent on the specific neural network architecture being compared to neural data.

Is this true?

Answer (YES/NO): YES